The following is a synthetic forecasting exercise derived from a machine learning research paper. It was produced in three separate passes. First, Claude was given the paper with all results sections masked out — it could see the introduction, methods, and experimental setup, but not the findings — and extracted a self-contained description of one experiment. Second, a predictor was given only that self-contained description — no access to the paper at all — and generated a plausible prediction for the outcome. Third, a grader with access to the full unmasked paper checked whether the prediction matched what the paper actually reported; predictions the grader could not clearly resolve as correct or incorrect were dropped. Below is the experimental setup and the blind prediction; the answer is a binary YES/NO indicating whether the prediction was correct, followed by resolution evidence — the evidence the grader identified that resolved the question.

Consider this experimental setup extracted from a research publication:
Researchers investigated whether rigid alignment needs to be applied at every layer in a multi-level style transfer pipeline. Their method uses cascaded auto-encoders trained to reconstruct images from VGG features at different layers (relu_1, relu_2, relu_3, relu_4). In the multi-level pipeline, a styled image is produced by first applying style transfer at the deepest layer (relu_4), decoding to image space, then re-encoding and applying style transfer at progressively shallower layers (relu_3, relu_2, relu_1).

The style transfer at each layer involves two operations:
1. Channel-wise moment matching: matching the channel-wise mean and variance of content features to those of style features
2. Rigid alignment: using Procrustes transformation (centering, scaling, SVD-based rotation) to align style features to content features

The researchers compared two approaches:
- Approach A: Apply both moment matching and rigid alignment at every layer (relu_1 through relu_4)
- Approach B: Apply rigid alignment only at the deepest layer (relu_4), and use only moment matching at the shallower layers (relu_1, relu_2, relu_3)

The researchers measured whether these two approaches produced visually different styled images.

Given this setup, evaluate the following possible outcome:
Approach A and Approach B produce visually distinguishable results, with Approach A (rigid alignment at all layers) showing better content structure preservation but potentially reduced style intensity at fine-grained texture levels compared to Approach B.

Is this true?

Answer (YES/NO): NO